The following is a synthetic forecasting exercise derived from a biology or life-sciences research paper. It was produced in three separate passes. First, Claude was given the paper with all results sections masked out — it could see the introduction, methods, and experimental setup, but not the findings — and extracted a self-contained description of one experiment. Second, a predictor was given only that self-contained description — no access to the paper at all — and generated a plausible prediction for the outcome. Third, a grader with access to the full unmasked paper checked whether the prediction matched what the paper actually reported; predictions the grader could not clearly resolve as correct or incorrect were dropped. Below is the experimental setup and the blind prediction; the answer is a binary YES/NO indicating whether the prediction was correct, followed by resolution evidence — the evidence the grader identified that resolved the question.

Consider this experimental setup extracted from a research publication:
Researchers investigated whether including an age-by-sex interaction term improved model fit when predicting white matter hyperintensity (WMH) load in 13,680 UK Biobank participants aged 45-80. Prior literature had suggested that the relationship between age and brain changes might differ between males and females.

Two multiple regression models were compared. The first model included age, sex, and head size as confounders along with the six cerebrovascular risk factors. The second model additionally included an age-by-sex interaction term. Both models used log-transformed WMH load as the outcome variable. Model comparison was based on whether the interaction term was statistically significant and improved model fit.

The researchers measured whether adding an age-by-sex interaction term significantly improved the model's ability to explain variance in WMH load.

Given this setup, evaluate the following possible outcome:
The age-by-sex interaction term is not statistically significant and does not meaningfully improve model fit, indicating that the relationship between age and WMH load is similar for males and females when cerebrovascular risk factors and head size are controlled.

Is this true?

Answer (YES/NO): NO